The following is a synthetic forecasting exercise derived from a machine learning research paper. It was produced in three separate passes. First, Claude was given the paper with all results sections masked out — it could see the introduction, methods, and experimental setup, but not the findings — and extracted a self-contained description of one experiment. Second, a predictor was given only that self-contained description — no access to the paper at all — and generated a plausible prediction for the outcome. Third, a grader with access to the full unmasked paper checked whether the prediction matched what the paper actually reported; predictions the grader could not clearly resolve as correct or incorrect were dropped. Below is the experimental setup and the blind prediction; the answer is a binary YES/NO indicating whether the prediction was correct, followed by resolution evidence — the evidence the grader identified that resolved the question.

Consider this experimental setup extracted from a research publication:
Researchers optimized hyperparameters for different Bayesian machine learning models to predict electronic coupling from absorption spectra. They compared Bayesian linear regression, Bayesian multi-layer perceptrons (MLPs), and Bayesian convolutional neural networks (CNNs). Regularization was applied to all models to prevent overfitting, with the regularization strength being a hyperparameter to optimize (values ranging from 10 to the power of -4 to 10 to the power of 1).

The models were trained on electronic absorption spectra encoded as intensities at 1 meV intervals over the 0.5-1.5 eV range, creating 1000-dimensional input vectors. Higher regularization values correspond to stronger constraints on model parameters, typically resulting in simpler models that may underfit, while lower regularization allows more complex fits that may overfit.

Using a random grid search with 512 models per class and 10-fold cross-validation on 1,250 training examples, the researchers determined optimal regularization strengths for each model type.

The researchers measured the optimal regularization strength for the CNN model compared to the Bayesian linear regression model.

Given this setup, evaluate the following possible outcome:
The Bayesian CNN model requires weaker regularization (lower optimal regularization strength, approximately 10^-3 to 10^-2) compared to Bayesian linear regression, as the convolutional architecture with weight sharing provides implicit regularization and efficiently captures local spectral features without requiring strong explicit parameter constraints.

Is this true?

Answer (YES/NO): NO